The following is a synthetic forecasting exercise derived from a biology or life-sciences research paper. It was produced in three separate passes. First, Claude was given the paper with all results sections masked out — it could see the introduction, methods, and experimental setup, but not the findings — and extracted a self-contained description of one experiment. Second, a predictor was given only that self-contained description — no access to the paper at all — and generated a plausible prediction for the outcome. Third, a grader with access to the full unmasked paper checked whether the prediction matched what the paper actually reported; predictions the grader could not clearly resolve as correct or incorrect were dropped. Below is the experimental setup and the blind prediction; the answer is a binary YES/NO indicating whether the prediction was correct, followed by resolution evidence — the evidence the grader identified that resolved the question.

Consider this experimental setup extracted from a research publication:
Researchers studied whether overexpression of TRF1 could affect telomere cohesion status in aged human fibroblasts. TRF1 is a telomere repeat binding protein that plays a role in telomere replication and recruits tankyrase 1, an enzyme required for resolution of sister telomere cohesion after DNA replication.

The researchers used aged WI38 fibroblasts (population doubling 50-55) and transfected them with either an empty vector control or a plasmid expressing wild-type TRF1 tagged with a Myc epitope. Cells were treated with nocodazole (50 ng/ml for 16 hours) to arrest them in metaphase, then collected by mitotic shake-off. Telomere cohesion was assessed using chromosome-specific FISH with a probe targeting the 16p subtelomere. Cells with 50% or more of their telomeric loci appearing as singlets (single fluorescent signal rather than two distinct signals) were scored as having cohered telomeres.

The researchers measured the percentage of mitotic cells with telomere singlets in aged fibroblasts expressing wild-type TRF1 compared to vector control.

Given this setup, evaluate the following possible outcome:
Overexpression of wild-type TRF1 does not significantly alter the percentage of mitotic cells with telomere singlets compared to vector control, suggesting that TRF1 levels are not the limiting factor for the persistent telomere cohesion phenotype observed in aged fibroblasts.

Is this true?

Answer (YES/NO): NO